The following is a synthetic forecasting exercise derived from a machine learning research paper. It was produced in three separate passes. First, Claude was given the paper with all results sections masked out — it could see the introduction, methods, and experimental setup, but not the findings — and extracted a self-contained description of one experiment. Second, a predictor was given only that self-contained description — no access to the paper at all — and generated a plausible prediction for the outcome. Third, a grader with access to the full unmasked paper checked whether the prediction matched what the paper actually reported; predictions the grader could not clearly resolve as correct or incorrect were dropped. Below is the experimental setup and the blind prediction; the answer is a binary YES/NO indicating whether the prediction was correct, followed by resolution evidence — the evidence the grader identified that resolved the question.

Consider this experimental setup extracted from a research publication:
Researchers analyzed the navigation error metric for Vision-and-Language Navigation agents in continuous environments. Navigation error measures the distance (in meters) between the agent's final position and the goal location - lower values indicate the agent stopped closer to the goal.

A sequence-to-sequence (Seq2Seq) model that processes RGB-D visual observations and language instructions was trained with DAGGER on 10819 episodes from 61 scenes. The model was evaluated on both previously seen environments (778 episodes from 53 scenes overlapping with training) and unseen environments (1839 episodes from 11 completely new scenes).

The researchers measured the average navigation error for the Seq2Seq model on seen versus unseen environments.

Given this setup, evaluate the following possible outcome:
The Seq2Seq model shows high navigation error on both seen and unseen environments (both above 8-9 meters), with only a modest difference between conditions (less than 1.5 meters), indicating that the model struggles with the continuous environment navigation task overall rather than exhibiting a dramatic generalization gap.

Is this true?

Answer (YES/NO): NO